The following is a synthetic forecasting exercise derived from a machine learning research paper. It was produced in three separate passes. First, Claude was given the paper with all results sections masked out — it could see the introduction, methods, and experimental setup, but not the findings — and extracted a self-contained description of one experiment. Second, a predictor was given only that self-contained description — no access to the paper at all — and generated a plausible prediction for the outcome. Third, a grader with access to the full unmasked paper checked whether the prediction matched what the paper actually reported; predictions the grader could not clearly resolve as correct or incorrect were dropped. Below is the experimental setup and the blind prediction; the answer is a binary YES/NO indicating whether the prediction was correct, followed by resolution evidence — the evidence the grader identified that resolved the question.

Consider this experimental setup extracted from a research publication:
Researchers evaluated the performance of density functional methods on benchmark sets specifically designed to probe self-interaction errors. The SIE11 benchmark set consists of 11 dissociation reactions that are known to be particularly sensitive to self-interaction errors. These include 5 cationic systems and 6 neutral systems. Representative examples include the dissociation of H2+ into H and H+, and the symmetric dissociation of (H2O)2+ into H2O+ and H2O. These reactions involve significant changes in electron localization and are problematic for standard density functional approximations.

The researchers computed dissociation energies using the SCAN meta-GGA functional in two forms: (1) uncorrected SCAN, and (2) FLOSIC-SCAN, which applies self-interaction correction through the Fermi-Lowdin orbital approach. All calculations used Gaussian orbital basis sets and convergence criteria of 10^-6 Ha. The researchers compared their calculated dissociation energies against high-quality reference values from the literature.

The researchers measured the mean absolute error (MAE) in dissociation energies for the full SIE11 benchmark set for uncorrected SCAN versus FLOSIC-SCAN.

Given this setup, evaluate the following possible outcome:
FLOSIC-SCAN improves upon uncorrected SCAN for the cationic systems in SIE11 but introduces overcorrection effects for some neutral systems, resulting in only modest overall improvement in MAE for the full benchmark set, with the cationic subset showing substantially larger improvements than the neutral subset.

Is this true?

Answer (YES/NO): NO